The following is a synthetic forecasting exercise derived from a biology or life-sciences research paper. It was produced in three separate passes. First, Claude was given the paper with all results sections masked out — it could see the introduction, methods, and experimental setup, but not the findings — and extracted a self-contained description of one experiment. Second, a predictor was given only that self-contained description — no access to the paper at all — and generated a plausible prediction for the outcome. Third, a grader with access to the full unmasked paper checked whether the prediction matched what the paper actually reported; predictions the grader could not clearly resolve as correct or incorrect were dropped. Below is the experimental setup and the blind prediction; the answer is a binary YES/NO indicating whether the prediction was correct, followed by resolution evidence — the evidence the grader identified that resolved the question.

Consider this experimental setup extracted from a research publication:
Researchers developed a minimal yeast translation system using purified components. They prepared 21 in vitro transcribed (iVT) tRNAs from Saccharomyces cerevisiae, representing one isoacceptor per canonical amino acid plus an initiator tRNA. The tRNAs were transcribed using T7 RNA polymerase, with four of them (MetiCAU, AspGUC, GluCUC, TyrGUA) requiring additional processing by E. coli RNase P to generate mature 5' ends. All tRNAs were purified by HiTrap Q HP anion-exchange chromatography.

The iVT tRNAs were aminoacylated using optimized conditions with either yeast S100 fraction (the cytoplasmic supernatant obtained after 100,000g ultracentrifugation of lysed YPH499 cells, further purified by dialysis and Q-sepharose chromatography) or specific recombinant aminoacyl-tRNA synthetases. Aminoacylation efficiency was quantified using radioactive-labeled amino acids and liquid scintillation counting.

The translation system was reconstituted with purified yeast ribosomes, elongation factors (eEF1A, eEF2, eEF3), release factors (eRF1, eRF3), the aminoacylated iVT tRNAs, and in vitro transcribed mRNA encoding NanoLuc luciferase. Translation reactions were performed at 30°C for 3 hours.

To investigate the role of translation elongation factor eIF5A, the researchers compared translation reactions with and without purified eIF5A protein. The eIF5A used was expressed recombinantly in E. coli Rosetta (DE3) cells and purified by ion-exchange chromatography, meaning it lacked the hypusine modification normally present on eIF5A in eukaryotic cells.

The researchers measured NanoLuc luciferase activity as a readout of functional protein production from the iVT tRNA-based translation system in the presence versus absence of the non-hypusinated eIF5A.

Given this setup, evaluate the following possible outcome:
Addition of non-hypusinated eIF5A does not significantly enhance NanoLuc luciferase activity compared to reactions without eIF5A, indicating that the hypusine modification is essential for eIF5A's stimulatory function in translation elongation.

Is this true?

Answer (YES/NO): NO